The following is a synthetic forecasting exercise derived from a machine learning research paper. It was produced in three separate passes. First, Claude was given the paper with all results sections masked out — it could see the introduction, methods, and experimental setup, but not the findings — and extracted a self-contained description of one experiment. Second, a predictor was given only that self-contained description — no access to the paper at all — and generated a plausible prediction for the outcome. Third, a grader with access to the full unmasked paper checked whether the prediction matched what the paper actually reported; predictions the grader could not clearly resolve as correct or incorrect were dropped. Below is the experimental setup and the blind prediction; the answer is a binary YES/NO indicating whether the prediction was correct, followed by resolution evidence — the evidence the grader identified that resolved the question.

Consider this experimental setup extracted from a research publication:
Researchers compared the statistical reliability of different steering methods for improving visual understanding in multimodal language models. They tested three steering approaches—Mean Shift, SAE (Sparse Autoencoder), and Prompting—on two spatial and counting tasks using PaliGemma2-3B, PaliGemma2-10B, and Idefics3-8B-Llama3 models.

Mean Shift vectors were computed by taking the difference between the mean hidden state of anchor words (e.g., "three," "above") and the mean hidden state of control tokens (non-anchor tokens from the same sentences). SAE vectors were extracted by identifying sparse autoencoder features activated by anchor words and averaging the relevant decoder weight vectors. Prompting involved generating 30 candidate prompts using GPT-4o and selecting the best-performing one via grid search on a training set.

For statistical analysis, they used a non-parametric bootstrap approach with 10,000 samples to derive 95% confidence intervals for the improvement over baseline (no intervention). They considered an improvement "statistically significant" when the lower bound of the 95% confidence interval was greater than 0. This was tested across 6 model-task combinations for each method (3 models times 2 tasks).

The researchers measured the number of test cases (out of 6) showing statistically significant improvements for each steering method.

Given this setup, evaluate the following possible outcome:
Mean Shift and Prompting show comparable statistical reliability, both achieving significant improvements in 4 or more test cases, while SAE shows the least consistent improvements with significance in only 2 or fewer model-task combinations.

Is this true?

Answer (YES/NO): NO